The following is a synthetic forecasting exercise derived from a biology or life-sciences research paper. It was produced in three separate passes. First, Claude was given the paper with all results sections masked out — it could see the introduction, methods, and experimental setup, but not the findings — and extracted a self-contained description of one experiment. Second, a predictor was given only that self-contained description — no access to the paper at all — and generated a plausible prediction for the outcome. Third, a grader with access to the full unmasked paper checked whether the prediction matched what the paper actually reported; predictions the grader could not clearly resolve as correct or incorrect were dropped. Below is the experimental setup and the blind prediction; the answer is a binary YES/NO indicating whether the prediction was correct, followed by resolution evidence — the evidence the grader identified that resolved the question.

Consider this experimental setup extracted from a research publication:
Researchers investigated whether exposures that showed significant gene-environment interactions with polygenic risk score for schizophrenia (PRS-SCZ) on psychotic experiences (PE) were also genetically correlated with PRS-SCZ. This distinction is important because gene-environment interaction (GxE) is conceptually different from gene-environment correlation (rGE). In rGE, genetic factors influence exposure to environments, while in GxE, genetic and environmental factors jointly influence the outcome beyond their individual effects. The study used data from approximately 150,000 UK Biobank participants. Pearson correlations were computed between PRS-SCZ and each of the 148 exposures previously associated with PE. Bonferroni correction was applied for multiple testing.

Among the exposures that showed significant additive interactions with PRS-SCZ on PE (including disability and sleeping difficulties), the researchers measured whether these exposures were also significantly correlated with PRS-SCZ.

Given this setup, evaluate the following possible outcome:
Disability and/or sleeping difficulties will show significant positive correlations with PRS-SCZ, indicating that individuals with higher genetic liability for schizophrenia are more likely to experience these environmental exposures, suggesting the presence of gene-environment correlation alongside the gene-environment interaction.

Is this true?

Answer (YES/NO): NO